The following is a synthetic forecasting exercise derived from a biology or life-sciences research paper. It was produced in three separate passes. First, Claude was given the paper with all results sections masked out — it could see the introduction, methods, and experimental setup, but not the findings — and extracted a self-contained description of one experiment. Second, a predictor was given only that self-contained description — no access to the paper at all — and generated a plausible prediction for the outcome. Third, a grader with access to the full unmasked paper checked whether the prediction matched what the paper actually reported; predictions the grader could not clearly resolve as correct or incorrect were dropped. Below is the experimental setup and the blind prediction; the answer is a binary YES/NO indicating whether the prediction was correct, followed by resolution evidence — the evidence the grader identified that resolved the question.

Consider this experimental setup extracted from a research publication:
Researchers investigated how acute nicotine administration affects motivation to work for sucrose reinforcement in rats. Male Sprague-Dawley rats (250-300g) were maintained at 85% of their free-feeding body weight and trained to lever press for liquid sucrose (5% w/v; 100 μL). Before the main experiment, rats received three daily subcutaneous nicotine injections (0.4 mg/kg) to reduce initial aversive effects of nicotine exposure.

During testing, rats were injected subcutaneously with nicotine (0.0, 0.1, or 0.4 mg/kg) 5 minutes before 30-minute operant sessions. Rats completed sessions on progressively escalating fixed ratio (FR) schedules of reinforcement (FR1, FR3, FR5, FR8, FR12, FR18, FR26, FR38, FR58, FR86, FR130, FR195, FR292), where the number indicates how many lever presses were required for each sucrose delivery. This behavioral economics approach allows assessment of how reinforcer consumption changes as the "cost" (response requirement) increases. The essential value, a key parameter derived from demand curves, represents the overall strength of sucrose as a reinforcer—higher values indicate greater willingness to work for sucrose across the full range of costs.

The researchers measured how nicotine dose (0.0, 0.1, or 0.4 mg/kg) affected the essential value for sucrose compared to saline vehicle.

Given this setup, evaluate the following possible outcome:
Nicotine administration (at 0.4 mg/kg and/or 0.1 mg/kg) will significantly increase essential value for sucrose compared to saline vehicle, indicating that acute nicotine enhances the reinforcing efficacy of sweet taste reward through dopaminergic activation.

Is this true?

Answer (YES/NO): NO